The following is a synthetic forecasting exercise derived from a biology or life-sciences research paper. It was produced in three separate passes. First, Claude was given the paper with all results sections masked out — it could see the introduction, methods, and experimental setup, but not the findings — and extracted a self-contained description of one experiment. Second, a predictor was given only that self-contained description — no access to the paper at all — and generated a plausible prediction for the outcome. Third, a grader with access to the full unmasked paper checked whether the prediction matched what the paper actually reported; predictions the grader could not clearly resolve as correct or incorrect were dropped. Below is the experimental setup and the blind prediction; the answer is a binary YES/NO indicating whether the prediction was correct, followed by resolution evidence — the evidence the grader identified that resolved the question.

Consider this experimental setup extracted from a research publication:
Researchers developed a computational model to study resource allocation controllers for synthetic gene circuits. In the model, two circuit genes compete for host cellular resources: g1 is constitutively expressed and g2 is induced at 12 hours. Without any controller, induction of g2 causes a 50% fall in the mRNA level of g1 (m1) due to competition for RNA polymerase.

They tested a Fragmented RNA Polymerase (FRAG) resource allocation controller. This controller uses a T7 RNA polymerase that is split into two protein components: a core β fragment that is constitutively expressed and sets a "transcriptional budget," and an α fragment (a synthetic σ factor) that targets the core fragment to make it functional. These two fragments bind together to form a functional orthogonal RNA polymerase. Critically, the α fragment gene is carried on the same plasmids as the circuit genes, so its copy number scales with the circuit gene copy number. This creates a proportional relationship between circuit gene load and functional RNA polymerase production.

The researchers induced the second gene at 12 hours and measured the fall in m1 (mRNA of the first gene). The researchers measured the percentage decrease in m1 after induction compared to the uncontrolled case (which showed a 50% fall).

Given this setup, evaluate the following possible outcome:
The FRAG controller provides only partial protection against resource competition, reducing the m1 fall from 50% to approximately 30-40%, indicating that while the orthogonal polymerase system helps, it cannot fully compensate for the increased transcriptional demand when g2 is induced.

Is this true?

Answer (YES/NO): NO